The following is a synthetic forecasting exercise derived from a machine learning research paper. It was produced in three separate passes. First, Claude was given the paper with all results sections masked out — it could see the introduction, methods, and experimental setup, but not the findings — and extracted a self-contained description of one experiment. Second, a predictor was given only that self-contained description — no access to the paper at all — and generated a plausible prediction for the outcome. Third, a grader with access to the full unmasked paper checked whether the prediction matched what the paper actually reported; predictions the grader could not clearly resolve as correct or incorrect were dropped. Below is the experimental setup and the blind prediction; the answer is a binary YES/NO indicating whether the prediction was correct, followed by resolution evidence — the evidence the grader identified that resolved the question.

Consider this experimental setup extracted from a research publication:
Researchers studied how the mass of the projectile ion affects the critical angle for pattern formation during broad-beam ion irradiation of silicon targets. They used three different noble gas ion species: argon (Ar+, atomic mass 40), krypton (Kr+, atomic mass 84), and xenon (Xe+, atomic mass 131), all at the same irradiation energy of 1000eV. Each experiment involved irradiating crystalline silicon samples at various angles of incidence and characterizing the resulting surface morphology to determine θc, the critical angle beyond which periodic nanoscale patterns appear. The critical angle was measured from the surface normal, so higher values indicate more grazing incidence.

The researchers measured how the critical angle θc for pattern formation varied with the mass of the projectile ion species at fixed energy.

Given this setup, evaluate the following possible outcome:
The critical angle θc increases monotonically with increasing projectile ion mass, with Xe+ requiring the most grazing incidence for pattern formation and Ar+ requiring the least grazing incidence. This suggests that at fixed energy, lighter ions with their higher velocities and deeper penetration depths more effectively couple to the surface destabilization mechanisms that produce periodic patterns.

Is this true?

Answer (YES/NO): YES